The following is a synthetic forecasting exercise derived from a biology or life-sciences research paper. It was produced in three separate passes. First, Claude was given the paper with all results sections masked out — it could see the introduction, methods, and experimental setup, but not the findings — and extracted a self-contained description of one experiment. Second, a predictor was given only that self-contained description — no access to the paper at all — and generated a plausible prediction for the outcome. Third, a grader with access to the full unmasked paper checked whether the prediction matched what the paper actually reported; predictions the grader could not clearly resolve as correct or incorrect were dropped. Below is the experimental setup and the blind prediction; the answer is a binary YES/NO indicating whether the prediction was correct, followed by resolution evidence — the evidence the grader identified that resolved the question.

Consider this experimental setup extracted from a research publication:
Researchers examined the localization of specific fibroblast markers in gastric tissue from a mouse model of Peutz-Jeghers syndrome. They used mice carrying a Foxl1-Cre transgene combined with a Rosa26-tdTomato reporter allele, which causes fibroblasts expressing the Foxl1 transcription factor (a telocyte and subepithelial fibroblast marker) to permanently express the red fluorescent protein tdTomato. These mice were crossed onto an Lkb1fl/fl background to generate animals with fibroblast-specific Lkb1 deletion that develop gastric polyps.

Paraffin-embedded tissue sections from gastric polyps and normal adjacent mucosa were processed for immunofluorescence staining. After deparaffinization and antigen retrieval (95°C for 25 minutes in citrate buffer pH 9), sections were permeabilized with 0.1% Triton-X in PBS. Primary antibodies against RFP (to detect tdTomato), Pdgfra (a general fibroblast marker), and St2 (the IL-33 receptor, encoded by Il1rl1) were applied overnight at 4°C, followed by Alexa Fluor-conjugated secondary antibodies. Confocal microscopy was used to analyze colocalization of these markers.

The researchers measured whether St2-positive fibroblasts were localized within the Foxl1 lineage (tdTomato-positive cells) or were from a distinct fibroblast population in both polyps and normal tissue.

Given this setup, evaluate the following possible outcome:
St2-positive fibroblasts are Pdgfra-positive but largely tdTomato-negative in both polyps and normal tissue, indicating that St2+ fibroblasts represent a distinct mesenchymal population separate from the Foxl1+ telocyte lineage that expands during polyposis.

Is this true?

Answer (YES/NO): NO